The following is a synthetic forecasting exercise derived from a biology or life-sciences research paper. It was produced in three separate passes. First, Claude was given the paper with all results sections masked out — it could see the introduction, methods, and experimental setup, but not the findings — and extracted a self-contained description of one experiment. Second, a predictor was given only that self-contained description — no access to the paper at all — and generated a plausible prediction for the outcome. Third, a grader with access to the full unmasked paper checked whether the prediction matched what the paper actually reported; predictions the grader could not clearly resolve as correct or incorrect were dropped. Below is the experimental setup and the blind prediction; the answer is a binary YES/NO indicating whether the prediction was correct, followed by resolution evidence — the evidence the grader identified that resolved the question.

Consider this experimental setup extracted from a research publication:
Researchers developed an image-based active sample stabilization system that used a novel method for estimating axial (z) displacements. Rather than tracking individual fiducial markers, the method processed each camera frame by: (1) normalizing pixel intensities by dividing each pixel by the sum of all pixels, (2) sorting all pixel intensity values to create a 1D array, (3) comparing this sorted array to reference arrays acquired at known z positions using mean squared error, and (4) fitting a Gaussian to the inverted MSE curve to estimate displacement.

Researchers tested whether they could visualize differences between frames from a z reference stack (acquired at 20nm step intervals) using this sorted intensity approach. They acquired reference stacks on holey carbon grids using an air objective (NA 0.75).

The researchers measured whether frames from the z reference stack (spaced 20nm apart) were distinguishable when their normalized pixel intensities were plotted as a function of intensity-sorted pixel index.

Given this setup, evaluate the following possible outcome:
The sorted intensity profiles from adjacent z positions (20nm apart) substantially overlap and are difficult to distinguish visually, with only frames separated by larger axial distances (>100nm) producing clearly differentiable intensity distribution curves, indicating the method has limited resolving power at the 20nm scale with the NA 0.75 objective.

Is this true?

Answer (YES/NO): NO